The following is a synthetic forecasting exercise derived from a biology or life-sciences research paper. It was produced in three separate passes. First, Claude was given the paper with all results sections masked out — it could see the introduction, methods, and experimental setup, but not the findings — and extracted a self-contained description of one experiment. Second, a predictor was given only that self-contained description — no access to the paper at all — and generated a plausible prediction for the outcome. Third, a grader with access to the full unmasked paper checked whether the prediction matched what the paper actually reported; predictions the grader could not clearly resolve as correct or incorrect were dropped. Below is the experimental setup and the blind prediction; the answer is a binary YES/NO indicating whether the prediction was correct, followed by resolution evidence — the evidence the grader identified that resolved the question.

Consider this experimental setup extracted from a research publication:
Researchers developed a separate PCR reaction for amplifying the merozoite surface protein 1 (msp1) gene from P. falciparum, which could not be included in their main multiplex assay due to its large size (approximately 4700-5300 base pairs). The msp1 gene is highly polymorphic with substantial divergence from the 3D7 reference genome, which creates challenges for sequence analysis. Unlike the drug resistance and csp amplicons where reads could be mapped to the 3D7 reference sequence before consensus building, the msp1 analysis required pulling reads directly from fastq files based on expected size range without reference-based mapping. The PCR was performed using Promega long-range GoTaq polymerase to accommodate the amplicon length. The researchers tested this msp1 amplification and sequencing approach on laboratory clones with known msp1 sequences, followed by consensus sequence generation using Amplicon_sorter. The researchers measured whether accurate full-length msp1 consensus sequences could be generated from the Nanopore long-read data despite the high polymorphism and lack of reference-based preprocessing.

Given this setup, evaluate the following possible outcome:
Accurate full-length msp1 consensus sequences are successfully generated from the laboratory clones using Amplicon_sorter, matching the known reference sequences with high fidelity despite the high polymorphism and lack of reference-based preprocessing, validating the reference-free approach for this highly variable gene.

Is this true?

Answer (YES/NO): YES